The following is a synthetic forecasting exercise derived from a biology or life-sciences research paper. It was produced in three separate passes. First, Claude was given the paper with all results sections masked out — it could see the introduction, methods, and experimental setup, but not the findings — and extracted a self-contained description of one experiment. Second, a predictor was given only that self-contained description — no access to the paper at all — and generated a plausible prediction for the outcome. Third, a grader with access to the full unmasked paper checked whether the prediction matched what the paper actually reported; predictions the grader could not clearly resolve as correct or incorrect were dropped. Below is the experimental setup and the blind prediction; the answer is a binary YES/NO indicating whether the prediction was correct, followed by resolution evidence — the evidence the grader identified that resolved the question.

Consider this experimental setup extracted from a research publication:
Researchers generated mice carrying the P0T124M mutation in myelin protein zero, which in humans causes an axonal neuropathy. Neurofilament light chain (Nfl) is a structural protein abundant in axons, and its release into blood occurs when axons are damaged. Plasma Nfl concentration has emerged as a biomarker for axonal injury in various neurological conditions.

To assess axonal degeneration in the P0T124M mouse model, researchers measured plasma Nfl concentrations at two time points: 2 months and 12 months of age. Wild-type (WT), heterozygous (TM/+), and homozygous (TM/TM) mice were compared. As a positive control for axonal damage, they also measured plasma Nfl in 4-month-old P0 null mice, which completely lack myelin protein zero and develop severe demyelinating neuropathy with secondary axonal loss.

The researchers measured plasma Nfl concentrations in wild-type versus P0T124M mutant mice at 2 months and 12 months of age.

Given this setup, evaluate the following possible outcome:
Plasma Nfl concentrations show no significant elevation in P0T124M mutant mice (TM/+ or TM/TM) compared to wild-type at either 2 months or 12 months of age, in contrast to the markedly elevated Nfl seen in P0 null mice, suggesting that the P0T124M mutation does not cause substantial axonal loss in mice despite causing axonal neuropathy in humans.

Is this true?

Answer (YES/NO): NO